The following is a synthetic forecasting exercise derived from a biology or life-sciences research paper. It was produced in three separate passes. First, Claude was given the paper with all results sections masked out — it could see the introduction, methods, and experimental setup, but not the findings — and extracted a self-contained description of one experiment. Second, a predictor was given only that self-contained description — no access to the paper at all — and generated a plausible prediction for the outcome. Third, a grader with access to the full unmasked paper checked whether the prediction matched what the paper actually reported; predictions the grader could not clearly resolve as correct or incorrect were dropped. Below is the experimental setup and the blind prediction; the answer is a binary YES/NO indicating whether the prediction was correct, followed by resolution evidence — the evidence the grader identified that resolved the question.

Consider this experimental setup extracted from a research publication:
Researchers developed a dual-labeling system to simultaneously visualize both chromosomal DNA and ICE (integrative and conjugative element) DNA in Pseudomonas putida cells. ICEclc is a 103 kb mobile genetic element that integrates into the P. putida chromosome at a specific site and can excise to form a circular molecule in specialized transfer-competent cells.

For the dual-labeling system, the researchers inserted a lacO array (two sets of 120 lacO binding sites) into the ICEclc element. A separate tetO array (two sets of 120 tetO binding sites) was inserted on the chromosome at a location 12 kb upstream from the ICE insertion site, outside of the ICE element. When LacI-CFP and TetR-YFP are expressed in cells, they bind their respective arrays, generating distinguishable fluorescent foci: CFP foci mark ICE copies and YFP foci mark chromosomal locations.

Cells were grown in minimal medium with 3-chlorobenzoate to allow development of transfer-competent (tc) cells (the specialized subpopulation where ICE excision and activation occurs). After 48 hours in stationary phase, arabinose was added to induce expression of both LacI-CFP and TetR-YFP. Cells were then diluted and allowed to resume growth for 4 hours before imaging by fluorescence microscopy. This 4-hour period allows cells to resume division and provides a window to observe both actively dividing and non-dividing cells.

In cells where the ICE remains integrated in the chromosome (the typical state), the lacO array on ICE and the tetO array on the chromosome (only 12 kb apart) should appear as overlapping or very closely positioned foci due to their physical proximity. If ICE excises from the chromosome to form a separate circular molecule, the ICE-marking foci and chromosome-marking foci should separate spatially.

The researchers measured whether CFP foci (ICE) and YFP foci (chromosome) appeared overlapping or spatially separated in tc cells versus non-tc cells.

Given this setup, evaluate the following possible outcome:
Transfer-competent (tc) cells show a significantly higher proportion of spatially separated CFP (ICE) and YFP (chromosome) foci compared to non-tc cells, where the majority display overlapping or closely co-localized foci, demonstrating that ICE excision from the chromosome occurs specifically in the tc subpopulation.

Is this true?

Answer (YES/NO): YES